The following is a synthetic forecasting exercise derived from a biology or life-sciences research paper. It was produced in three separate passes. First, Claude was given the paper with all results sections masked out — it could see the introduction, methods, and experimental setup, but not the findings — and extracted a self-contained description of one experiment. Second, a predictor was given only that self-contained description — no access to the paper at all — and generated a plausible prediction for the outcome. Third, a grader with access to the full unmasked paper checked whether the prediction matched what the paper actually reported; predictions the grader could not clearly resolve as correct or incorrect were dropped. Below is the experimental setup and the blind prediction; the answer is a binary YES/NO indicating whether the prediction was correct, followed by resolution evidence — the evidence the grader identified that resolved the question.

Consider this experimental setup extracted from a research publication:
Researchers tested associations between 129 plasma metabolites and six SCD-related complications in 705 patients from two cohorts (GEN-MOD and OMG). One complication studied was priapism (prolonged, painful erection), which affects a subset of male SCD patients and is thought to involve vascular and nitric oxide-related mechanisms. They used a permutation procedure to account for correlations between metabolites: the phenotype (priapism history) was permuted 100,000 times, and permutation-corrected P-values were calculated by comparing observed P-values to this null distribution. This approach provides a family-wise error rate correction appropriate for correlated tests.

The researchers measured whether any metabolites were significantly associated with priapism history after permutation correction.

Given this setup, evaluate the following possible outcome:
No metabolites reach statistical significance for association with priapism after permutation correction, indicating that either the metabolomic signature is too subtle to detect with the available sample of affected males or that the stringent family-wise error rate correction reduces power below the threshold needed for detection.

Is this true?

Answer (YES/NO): YES